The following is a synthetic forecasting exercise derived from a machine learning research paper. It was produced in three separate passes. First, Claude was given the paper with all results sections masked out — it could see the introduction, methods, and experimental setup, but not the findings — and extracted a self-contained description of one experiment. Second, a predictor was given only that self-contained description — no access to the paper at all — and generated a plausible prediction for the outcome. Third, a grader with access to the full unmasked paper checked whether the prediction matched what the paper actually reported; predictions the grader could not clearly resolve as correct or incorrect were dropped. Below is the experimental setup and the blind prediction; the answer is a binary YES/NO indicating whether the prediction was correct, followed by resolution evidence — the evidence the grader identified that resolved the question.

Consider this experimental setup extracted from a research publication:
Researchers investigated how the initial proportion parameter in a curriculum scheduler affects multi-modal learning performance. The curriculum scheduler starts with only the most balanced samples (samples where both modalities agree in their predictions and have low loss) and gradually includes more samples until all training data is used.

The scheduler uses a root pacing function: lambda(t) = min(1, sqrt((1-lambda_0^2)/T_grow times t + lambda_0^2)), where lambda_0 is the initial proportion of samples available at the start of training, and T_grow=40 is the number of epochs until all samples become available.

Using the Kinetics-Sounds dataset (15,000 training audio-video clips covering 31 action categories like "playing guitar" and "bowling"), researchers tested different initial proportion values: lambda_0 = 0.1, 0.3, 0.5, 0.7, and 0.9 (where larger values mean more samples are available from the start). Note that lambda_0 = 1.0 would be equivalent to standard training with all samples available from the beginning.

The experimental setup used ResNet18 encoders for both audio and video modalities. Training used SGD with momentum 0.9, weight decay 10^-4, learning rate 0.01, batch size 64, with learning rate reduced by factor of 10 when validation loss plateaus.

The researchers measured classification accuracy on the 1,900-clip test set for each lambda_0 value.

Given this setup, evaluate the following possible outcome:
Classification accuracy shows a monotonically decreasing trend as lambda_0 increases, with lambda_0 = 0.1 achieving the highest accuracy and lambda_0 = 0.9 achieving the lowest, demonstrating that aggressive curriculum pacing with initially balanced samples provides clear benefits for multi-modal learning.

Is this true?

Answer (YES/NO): NO